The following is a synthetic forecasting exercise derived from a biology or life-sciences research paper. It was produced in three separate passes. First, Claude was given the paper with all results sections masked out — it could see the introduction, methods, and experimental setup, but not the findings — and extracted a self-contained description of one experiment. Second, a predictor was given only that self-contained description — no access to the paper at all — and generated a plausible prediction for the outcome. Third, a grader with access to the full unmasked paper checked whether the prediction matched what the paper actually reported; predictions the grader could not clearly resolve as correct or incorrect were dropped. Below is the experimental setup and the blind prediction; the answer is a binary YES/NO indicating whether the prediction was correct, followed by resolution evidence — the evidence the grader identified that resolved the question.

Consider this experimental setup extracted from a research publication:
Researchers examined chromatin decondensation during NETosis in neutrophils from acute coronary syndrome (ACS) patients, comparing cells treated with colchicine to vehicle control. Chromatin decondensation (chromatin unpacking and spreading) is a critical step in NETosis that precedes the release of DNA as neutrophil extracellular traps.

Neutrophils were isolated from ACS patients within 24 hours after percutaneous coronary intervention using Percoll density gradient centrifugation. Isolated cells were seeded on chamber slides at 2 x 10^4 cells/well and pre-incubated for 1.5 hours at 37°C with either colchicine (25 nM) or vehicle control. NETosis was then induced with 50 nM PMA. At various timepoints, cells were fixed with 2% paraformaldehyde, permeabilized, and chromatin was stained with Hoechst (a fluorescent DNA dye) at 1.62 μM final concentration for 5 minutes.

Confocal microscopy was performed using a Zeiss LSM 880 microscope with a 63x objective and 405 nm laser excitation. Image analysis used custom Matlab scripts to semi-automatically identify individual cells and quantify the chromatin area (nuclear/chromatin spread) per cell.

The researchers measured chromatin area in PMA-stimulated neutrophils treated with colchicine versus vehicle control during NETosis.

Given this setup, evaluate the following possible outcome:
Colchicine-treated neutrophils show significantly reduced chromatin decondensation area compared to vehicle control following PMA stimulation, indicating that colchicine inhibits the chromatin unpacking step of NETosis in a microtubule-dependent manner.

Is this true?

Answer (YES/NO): YES